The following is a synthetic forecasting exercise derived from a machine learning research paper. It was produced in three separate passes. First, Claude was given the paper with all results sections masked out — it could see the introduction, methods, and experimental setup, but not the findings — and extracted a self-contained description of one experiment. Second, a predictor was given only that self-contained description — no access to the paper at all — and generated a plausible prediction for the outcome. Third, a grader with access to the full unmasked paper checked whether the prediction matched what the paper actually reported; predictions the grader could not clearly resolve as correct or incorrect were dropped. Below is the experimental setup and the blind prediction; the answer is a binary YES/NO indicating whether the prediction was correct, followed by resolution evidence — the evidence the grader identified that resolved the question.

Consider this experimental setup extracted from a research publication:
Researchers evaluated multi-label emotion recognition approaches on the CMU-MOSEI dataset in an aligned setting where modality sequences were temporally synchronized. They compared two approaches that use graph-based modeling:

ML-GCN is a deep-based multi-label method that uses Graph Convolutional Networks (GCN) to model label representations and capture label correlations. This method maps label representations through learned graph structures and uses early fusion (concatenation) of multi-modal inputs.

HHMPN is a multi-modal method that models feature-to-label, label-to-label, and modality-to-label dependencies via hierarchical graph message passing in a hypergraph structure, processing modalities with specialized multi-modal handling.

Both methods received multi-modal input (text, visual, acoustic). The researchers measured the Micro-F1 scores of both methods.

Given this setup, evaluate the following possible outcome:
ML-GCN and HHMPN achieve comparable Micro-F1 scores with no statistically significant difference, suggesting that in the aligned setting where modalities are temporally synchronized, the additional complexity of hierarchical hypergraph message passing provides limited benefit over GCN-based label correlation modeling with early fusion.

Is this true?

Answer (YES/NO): NO